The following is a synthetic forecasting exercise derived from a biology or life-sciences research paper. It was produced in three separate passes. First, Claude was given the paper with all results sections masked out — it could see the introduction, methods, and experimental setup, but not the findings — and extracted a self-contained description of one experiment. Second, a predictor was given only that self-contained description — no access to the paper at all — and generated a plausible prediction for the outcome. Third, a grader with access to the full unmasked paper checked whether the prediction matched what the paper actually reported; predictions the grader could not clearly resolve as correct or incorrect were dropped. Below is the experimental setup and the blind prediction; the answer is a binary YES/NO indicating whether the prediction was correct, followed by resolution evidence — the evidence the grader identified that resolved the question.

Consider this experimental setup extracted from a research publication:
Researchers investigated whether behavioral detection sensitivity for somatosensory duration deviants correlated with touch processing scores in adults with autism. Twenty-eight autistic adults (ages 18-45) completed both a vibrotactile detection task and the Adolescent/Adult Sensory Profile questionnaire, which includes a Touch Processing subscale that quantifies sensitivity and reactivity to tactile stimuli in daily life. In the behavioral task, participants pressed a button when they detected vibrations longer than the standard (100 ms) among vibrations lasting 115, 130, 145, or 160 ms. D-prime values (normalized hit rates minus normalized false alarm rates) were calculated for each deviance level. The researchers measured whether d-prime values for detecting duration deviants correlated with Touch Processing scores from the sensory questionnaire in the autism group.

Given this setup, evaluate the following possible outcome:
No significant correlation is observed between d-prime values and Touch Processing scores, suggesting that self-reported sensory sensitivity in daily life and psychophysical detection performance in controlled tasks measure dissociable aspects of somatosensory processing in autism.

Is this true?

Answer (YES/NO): YES